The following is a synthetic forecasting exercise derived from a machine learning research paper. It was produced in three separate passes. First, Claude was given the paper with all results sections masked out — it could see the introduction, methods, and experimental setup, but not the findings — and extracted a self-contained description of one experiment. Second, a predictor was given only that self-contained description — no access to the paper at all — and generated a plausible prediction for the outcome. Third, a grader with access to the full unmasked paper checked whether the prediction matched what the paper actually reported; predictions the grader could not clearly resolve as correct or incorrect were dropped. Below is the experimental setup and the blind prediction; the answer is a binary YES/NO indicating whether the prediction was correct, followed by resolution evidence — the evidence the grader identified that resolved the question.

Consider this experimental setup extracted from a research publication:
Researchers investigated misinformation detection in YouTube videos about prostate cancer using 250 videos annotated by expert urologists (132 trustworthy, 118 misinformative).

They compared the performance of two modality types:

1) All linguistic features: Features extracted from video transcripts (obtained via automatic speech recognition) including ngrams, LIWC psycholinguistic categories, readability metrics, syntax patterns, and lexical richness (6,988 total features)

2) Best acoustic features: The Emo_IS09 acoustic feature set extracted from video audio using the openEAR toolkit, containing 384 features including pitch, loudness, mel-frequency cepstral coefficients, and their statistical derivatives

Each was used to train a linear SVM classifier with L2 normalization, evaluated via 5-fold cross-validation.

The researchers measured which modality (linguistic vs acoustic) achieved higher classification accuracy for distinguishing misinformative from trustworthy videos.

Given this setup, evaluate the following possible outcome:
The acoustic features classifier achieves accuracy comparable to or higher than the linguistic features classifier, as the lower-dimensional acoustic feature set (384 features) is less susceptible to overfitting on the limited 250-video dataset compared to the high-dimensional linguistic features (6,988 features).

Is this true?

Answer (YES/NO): NO